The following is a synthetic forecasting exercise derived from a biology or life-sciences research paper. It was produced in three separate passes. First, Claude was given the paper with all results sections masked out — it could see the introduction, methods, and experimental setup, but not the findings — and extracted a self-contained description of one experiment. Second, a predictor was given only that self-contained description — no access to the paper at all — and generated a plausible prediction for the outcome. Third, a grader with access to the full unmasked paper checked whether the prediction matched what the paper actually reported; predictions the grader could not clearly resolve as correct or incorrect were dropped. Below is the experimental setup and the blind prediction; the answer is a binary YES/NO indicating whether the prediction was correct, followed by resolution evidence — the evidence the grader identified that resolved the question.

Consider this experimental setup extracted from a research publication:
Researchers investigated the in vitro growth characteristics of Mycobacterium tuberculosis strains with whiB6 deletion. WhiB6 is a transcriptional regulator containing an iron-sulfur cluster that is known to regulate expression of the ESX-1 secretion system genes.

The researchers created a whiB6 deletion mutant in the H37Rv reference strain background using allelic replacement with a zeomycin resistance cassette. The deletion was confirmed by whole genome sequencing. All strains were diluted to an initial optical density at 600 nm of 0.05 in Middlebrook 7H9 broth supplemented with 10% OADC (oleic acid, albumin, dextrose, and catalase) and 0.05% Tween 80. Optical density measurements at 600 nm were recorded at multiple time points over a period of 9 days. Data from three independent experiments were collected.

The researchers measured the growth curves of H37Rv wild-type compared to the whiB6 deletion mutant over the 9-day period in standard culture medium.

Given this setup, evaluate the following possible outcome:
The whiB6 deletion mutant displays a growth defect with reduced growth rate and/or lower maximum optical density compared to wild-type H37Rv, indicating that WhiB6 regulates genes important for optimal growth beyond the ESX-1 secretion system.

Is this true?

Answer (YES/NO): NO